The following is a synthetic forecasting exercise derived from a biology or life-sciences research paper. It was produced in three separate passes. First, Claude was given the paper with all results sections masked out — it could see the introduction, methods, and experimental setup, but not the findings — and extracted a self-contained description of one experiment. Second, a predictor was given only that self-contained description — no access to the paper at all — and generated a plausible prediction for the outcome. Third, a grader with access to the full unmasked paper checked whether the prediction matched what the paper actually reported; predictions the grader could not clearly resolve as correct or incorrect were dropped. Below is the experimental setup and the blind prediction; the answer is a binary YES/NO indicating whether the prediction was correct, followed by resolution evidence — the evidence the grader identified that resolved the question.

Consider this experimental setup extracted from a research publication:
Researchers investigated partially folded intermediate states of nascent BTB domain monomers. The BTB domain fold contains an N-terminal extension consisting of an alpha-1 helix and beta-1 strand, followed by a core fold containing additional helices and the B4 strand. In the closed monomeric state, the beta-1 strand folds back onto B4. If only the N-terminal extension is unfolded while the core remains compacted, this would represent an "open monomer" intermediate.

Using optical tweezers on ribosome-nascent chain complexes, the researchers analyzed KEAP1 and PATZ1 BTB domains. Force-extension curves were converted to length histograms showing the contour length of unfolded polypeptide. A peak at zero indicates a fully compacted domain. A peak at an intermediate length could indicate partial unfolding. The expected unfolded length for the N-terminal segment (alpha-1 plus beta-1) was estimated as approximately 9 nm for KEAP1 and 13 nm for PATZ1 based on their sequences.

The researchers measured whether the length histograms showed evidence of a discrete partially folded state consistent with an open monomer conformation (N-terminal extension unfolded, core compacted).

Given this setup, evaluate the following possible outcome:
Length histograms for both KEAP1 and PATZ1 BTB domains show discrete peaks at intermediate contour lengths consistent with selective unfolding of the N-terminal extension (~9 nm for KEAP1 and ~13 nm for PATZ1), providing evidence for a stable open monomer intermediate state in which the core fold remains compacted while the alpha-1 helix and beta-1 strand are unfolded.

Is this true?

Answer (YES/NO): NO